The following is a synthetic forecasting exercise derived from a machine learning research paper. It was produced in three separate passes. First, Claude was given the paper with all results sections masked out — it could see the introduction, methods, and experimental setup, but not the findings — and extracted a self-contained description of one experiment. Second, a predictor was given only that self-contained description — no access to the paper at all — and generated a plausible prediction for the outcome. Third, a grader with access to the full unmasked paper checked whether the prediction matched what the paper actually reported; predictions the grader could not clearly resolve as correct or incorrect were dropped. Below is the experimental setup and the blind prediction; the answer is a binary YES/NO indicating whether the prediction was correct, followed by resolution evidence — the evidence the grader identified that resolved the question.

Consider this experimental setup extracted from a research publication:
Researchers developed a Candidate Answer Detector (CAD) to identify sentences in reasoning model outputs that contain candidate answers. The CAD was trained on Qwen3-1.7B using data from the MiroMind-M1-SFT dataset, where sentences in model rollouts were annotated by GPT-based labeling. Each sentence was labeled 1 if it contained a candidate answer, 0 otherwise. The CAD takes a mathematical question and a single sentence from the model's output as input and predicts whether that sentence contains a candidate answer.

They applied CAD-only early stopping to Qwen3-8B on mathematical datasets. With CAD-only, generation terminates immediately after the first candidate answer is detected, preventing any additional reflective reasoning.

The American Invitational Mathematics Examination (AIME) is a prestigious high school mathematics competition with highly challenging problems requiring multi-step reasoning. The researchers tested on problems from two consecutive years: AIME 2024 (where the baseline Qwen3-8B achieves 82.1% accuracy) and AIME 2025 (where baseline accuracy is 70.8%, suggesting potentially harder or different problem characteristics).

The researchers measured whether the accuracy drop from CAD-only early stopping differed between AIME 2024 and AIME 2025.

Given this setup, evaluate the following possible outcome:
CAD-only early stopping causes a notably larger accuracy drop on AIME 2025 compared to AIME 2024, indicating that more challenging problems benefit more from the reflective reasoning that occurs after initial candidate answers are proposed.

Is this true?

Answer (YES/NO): YES